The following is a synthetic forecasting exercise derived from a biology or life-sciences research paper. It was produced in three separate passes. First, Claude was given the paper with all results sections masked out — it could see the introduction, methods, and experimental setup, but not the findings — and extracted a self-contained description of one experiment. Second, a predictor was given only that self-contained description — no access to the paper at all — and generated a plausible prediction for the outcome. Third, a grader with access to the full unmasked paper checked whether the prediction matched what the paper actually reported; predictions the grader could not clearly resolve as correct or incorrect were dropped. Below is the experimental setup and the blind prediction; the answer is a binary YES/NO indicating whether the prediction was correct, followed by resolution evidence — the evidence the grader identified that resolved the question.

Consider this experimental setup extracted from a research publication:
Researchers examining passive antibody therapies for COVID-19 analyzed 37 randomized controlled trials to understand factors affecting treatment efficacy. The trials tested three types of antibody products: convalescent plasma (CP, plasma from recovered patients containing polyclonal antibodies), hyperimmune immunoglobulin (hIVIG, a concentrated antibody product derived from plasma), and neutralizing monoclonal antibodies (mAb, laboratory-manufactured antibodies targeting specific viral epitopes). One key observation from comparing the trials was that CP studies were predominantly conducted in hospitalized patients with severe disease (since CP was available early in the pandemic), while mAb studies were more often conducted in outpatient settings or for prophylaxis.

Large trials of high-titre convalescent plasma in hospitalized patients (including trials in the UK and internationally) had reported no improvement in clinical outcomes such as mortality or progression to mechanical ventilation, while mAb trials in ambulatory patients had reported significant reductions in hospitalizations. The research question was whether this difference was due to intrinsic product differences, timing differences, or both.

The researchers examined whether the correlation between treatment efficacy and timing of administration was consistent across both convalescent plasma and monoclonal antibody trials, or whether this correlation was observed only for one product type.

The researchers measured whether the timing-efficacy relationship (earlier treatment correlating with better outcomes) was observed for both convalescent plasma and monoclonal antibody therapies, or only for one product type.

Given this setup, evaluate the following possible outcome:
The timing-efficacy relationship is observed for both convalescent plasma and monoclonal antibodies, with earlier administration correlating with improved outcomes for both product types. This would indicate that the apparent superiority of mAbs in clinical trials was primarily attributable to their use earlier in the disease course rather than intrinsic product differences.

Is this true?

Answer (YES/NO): YES